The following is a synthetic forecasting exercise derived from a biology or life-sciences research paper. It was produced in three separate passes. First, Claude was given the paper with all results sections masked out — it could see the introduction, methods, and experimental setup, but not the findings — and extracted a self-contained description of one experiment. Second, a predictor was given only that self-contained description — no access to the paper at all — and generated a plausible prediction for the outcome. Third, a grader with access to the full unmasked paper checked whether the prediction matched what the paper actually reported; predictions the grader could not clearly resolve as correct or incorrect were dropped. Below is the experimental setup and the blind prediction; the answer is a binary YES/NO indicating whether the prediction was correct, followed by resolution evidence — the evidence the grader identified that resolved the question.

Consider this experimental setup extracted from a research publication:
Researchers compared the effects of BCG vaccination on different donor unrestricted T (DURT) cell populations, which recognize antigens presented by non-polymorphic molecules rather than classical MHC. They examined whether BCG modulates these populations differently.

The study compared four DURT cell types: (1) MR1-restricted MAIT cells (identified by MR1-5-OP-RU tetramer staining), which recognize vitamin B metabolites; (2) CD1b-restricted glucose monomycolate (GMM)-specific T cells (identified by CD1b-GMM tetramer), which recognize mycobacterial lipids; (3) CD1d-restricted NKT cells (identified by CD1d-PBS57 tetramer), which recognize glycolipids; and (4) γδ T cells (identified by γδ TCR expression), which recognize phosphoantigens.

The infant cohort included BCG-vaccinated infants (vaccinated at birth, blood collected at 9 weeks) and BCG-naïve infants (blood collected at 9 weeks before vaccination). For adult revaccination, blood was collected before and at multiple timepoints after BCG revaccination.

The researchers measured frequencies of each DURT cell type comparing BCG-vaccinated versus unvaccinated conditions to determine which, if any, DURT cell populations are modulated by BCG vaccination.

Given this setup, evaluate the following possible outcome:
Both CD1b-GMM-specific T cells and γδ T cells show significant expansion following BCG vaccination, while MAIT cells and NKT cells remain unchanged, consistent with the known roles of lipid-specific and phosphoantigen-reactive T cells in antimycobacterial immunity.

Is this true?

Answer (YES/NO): NO